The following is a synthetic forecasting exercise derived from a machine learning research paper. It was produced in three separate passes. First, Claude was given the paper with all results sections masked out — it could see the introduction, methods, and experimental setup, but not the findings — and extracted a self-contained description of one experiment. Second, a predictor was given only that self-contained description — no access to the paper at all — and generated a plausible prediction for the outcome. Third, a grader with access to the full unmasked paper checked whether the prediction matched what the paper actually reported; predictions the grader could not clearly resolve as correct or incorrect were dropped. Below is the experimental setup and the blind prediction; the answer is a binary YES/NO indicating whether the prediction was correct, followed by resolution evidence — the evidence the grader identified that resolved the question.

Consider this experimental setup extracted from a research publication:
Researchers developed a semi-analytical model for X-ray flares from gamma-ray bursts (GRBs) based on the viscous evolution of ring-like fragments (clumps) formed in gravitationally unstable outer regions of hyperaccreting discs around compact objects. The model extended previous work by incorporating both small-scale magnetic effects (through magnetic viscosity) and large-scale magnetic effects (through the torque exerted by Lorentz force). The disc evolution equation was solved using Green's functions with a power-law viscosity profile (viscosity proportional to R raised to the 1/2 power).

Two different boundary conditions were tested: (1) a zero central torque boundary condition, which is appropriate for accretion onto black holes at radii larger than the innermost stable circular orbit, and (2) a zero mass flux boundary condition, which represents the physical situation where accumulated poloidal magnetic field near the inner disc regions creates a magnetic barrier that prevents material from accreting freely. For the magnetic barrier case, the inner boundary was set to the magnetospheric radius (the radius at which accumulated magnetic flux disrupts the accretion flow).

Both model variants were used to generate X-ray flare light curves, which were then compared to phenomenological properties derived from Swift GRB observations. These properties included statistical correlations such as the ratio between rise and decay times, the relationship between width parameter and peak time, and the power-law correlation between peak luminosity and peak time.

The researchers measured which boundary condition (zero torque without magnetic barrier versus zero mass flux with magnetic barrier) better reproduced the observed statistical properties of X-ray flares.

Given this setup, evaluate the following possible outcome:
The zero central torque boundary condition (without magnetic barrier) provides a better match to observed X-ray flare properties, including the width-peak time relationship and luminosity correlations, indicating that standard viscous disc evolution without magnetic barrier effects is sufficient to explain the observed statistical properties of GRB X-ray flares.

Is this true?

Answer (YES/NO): NO